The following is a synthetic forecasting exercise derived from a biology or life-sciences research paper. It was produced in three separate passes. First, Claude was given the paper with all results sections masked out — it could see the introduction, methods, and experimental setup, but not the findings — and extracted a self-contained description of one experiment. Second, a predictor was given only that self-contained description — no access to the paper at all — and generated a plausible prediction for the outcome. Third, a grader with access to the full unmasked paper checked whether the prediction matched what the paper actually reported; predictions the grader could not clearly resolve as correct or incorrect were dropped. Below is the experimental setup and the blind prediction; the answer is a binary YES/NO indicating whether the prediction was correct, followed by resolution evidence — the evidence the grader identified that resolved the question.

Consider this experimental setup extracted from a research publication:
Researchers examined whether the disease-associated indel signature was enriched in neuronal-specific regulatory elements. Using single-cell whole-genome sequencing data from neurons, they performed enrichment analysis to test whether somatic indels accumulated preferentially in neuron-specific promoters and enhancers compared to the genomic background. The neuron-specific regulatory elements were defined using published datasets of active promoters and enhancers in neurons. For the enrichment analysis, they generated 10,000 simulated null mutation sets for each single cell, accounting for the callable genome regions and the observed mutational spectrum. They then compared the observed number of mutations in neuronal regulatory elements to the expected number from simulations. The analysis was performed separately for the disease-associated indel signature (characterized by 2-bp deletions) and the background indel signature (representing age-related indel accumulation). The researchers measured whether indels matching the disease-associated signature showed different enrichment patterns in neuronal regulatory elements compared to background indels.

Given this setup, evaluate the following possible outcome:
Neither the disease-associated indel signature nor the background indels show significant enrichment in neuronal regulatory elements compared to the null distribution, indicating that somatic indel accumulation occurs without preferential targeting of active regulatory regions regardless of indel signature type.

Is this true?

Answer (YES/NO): NO